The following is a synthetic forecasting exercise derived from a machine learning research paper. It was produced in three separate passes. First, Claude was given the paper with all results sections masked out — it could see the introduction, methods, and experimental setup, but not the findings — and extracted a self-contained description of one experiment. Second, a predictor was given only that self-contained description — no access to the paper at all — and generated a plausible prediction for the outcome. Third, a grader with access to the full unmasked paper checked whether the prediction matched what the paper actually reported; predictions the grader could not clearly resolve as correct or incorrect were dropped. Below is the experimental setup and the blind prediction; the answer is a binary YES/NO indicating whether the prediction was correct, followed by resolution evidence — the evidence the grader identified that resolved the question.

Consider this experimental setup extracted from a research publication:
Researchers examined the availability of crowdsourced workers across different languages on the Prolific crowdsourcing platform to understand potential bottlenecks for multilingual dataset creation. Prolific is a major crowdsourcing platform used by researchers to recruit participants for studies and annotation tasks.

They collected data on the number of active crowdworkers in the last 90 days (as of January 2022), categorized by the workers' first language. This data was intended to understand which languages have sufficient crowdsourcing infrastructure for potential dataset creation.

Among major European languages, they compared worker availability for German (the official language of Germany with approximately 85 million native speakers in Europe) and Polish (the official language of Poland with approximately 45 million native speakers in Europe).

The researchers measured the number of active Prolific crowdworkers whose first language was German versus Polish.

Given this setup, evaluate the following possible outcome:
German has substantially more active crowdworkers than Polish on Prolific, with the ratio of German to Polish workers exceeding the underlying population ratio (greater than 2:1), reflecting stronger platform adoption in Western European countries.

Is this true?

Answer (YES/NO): NO